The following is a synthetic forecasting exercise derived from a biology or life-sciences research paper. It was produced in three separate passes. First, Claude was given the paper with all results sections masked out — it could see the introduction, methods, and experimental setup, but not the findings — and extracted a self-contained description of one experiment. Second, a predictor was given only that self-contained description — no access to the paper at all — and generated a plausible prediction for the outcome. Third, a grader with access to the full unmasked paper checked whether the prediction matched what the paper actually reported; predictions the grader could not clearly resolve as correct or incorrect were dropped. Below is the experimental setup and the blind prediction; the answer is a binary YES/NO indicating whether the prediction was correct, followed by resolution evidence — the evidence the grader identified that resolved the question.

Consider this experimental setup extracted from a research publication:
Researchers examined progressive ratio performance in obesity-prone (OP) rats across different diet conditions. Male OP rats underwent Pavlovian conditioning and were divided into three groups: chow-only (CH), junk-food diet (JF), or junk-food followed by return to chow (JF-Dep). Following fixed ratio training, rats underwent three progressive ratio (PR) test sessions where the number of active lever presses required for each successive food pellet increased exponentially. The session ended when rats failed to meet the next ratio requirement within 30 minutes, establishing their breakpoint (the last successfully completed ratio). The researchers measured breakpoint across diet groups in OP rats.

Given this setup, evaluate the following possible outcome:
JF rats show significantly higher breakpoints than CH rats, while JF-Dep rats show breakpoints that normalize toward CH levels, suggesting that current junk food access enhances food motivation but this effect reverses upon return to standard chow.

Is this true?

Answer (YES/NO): NO